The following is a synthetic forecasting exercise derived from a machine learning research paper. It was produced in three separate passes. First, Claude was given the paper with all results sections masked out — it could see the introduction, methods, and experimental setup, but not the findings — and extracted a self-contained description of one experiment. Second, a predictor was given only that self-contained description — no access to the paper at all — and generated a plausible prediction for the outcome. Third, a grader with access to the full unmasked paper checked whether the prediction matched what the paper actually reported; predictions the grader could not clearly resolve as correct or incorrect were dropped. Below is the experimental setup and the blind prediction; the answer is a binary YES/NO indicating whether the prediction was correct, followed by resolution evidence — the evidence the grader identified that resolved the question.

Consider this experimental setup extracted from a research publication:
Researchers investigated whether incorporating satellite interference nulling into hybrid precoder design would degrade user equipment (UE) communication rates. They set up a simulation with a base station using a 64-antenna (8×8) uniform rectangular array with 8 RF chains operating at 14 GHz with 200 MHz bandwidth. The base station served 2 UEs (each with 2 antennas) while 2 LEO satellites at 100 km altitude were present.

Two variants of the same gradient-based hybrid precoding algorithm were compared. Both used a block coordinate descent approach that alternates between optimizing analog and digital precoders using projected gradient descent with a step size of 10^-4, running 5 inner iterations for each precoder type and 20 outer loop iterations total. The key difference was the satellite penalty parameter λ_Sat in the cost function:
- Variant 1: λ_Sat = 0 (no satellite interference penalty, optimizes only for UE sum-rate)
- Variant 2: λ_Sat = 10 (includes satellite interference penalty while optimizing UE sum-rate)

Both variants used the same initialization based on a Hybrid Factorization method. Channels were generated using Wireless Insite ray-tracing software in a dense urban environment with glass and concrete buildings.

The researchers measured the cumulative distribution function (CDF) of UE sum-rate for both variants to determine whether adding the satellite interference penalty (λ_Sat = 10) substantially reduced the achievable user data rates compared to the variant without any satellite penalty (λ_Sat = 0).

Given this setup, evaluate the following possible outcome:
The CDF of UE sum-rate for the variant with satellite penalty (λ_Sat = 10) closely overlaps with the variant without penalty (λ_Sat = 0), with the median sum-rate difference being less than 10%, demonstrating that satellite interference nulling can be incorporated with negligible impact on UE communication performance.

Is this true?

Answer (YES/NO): YES